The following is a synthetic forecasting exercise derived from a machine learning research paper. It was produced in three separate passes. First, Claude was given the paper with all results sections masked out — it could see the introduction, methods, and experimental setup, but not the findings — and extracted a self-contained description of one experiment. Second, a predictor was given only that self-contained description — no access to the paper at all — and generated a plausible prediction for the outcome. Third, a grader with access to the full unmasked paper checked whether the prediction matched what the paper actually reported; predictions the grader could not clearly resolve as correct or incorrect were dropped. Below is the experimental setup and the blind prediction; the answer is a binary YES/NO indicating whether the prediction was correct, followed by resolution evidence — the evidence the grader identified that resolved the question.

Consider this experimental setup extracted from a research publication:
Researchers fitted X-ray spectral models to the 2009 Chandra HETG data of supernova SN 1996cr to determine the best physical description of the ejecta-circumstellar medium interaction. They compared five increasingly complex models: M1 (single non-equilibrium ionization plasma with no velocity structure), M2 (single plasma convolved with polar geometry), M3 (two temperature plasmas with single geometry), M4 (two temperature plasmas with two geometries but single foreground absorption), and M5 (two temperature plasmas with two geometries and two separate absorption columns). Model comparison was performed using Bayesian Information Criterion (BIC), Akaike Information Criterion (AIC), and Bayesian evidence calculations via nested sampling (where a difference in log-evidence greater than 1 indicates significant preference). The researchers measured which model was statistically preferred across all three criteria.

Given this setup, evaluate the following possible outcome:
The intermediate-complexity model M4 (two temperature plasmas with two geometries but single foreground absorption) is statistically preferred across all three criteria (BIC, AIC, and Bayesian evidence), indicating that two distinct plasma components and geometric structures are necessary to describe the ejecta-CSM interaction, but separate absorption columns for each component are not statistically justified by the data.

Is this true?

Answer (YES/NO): NO